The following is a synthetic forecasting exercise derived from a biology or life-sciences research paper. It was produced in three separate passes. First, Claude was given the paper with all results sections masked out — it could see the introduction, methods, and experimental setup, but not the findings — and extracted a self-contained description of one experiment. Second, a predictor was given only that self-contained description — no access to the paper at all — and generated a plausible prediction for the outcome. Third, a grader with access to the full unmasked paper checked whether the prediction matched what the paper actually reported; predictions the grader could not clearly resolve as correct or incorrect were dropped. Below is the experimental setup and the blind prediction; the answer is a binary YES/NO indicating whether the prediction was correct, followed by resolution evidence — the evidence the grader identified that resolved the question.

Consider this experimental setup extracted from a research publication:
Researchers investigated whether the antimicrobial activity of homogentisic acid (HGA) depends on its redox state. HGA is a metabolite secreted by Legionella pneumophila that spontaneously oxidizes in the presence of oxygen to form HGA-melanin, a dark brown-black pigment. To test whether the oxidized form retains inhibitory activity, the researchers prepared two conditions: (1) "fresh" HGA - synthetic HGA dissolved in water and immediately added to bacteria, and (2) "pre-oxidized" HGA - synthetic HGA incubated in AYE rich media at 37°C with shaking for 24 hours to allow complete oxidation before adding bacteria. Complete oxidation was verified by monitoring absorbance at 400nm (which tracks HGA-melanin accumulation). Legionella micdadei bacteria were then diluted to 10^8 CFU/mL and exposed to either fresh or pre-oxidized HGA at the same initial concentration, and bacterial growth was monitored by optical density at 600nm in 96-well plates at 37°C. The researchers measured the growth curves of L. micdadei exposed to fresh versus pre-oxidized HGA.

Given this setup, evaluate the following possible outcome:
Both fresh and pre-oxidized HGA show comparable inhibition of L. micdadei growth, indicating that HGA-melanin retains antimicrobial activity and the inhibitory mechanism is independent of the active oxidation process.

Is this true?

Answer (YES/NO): NO